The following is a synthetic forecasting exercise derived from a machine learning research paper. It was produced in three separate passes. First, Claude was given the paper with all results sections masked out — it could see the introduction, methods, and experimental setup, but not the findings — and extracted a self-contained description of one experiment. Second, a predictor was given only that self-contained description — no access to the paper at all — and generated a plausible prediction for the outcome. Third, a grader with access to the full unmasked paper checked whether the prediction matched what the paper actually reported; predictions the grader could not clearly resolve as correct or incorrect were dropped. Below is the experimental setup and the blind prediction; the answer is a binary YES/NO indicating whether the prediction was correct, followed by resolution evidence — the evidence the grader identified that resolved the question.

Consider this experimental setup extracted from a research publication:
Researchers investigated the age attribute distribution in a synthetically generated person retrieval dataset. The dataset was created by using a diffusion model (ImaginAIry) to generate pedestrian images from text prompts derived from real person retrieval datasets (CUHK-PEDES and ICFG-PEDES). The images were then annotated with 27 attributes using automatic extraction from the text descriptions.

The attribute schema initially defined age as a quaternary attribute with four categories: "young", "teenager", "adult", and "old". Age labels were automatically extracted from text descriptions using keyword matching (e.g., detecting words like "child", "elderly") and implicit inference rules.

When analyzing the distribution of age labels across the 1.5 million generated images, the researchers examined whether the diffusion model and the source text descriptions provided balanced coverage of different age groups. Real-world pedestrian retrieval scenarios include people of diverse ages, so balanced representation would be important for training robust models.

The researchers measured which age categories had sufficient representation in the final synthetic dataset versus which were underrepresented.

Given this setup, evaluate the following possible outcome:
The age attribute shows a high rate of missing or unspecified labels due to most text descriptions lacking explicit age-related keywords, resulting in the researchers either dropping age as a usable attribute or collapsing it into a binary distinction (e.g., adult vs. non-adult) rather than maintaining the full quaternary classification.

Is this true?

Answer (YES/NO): YES